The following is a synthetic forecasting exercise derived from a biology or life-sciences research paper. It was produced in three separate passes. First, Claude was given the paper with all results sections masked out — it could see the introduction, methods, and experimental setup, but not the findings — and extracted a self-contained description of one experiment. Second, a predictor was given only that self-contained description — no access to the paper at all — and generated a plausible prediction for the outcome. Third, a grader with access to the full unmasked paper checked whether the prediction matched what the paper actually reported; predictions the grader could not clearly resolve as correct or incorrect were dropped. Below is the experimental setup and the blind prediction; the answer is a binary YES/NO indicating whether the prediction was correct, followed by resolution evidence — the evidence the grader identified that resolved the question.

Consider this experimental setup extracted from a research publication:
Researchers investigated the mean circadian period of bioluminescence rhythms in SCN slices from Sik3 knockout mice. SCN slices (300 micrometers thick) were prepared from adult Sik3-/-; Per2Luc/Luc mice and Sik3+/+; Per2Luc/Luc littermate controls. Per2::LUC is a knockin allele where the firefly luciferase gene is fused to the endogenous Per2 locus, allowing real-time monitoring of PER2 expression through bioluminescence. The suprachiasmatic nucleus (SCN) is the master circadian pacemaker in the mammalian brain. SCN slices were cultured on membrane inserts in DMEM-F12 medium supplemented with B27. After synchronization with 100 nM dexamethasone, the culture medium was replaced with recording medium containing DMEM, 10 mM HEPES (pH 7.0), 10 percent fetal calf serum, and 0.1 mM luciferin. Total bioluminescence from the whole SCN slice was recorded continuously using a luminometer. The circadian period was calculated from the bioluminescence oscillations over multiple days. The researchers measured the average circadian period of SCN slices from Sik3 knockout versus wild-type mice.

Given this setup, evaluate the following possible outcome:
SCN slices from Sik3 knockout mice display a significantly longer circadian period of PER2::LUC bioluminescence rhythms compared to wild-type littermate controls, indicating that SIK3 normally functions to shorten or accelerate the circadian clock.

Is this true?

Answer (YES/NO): NO